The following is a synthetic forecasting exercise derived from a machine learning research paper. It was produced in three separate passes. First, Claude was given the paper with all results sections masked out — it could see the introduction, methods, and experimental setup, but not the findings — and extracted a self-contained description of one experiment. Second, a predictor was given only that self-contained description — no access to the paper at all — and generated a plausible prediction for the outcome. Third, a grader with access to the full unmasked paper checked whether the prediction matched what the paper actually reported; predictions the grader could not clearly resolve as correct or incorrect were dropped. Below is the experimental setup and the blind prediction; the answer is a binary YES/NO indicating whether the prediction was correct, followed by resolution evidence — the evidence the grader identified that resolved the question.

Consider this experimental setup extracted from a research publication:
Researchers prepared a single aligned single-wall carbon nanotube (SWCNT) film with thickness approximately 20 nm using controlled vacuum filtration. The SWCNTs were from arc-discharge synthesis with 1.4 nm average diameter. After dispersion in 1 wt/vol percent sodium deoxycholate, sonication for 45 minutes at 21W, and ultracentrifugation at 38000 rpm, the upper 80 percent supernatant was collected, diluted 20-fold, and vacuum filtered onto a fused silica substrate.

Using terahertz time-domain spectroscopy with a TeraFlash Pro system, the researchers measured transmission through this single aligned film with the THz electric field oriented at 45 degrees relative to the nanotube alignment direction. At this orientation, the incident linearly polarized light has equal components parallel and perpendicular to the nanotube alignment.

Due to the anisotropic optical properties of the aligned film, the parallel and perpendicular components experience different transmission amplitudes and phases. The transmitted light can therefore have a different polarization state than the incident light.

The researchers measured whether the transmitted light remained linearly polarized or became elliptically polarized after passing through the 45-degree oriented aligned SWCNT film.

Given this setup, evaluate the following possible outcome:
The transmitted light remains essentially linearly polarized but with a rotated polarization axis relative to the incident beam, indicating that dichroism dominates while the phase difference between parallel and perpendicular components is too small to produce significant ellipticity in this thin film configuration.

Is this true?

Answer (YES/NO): NO